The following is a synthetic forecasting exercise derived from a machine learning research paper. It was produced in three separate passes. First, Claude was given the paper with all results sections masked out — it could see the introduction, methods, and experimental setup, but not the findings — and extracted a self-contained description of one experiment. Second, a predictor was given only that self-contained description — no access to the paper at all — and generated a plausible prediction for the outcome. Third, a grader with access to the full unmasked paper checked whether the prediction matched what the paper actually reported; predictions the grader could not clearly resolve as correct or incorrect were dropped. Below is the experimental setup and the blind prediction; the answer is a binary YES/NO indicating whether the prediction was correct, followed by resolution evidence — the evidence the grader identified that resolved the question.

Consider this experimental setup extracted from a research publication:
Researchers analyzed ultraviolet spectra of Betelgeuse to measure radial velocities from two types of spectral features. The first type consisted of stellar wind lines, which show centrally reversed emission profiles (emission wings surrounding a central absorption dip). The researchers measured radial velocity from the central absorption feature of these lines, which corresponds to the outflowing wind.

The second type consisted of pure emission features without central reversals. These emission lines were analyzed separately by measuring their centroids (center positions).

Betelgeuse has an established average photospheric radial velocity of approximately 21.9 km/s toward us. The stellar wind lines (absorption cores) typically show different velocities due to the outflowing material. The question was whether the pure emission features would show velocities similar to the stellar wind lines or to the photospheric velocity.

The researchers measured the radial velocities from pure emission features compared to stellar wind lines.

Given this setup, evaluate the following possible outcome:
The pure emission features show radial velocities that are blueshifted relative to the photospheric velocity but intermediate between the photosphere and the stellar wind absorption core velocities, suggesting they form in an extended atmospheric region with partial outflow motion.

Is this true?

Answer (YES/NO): NO